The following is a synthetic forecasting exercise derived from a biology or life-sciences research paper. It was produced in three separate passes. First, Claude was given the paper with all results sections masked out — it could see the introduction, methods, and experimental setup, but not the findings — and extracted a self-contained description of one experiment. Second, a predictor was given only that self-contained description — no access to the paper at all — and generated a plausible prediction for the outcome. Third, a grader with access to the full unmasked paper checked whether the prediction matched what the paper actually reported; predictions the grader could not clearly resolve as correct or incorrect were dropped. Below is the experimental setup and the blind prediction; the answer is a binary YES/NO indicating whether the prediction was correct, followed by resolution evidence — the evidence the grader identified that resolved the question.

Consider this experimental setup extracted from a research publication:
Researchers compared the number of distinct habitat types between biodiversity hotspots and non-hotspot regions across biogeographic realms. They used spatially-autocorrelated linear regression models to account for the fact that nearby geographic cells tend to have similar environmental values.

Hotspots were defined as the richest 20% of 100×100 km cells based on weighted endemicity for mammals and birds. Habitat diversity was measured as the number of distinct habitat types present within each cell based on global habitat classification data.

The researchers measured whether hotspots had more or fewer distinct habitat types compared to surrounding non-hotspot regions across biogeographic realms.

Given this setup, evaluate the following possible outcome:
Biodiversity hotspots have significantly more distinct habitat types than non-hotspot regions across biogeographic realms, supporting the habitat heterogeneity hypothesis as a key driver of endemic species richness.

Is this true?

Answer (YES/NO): YES